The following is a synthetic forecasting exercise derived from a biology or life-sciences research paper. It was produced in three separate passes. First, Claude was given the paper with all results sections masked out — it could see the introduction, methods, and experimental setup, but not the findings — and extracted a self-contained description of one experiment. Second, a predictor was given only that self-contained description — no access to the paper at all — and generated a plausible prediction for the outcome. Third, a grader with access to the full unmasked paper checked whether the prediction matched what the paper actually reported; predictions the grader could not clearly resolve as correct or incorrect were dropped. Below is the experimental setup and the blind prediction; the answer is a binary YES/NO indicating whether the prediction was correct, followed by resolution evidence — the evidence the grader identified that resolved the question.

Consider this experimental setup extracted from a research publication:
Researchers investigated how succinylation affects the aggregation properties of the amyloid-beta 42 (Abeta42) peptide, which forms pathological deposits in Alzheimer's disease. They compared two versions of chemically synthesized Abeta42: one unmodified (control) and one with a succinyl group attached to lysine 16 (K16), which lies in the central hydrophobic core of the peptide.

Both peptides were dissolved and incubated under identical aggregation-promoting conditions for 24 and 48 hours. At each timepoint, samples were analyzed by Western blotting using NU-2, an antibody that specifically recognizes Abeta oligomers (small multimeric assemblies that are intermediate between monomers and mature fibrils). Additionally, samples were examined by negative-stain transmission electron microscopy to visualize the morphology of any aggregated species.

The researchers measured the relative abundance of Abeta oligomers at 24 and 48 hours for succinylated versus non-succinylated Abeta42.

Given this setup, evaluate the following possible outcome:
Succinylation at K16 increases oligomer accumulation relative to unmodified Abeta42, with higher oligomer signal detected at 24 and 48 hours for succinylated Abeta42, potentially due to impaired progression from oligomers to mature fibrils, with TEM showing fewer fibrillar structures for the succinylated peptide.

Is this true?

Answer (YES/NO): NO